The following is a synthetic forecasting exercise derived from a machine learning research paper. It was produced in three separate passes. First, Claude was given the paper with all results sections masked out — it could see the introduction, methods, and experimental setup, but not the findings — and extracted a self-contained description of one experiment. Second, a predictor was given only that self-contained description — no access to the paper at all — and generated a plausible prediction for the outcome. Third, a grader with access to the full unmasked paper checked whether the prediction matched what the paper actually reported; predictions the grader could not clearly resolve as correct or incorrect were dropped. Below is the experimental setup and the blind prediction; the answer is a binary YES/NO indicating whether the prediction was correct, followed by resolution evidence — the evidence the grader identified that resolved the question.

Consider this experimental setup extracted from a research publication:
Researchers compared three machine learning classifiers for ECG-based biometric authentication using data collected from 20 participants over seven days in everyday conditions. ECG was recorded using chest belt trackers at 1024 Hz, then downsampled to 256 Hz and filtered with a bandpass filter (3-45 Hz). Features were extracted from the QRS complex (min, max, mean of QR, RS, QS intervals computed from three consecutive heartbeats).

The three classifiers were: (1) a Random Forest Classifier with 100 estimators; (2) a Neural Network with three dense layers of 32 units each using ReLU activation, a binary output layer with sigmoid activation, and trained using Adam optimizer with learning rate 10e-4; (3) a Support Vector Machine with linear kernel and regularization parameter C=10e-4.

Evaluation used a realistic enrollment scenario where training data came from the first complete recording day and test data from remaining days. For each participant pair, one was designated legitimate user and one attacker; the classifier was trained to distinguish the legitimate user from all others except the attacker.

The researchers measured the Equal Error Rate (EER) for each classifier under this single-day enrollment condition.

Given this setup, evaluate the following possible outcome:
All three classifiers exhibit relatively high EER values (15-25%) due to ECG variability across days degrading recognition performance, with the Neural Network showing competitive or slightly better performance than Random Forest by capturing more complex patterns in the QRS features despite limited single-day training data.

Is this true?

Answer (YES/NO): NO